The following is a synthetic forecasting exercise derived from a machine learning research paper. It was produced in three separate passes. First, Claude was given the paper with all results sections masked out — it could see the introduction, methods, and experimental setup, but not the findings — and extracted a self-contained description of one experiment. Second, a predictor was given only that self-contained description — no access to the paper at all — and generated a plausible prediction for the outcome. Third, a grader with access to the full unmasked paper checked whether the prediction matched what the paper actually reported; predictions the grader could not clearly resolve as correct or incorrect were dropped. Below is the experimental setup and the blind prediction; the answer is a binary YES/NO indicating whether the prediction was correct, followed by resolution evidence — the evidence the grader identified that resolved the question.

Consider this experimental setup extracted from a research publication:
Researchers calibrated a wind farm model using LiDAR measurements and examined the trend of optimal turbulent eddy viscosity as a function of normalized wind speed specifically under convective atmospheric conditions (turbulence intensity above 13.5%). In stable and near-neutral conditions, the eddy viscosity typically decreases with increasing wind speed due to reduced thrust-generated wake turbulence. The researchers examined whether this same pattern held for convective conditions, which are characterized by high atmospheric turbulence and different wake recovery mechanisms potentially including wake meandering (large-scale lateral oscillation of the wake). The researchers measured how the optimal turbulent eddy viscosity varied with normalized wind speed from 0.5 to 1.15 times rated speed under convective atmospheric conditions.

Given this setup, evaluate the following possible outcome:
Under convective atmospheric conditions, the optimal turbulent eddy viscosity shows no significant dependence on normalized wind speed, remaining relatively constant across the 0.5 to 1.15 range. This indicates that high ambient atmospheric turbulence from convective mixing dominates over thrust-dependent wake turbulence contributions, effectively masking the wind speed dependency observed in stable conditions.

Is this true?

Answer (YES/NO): NO